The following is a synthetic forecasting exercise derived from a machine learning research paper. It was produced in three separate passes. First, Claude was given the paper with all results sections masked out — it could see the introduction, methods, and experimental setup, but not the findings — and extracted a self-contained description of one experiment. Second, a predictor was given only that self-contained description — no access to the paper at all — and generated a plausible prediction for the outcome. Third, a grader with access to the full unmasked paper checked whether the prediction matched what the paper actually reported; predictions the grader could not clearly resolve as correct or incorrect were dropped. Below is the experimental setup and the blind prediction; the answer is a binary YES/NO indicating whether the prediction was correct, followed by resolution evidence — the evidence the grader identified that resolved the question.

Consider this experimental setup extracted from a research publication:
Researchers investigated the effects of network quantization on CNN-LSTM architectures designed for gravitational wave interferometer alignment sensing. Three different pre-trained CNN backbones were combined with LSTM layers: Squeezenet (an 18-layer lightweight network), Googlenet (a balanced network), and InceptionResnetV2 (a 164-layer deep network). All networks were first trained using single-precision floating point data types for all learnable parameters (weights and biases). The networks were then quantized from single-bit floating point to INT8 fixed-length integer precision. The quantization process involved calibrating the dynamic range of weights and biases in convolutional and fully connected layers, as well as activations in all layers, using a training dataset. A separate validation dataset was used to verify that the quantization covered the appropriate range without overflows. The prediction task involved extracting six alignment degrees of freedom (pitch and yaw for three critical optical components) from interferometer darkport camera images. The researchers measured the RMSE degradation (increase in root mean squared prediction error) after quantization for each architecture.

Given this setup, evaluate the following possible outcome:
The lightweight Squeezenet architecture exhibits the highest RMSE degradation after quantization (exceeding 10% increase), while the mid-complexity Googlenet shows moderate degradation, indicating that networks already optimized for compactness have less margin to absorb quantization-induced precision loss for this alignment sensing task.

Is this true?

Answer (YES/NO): NO